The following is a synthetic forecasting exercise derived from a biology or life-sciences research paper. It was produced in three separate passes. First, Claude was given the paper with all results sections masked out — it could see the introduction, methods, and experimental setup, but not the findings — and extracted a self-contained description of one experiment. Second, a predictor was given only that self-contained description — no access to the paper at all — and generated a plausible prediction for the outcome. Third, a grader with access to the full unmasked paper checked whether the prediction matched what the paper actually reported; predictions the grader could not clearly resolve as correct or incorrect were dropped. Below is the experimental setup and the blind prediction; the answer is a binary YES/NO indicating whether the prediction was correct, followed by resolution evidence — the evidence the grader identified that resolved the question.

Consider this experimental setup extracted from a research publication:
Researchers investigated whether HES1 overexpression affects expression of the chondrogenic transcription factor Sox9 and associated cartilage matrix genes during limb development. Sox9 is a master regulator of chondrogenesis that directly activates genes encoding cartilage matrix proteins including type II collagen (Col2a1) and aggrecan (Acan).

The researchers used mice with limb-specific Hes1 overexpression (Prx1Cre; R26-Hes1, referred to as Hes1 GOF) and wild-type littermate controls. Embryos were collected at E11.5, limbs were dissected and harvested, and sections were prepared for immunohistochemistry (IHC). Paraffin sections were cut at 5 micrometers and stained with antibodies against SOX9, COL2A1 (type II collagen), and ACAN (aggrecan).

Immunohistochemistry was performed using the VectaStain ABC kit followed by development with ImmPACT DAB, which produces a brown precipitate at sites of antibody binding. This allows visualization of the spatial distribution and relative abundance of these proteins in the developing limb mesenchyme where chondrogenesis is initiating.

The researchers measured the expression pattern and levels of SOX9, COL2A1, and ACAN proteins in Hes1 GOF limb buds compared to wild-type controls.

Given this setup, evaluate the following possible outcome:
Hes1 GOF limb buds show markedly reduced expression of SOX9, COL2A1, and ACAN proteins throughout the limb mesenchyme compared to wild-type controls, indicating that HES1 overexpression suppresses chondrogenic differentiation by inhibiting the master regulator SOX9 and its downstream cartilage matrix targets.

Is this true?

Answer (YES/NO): NO